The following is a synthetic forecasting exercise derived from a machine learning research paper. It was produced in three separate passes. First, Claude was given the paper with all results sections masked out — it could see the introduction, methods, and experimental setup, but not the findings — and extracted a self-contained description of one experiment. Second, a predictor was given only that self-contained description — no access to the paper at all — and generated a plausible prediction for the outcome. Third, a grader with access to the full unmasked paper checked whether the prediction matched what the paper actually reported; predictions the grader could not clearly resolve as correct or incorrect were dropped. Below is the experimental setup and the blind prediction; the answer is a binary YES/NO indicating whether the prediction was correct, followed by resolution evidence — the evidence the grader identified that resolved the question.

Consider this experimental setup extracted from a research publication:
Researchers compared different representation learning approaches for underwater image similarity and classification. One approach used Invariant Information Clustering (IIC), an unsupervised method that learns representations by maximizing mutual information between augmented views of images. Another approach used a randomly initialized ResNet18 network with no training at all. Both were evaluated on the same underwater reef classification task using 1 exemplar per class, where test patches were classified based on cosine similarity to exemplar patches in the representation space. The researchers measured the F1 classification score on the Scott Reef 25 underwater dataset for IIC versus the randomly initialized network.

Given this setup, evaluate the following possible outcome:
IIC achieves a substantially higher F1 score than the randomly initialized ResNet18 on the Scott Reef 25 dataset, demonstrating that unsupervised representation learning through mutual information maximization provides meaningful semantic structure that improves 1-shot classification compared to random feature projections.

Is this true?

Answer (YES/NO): NO